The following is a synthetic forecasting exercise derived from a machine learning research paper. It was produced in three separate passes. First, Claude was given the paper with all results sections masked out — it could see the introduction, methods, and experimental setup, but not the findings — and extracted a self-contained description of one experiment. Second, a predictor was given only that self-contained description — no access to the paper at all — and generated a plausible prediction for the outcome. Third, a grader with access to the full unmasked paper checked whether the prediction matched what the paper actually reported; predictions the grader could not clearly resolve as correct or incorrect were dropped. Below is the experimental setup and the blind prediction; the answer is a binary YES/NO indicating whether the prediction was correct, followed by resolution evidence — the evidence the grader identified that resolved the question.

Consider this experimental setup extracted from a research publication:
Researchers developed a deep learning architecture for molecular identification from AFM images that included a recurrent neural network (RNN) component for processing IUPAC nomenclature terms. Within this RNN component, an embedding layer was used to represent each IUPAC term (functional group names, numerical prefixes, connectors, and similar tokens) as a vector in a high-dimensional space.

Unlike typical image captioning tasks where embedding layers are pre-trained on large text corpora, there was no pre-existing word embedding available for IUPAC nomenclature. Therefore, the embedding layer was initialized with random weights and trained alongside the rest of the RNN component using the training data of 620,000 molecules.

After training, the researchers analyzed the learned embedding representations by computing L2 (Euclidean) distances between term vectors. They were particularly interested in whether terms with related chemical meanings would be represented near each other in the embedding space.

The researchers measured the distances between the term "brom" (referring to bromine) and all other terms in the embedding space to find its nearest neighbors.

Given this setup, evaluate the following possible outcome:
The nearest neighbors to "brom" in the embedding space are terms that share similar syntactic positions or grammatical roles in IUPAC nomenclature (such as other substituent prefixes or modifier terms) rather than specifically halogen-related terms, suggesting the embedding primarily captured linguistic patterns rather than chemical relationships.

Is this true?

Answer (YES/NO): NO